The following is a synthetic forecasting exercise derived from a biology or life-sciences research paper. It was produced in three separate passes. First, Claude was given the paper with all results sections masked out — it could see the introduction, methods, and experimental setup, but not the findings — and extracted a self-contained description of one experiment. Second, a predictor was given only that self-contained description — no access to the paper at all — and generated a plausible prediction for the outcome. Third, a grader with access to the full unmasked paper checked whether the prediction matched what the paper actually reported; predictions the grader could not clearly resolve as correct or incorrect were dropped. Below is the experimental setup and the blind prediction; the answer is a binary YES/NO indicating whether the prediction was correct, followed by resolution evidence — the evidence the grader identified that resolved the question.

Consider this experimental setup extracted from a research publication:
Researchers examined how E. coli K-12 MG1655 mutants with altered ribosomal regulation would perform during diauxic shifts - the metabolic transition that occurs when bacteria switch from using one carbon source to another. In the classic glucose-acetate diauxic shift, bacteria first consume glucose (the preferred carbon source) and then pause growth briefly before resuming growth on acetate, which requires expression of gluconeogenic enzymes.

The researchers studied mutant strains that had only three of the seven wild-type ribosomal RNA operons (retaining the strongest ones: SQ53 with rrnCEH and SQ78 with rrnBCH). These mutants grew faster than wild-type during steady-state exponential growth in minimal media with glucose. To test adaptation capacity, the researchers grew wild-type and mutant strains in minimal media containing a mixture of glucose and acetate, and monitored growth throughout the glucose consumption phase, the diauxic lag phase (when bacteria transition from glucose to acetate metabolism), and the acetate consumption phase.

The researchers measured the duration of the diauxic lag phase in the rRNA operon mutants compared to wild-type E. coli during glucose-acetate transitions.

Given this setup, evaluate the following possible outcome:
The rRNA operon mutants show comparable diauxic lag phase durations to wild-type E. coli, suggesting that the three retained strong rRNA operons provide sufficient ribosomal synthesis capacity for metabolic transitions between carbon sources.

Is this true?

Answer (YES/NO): NO